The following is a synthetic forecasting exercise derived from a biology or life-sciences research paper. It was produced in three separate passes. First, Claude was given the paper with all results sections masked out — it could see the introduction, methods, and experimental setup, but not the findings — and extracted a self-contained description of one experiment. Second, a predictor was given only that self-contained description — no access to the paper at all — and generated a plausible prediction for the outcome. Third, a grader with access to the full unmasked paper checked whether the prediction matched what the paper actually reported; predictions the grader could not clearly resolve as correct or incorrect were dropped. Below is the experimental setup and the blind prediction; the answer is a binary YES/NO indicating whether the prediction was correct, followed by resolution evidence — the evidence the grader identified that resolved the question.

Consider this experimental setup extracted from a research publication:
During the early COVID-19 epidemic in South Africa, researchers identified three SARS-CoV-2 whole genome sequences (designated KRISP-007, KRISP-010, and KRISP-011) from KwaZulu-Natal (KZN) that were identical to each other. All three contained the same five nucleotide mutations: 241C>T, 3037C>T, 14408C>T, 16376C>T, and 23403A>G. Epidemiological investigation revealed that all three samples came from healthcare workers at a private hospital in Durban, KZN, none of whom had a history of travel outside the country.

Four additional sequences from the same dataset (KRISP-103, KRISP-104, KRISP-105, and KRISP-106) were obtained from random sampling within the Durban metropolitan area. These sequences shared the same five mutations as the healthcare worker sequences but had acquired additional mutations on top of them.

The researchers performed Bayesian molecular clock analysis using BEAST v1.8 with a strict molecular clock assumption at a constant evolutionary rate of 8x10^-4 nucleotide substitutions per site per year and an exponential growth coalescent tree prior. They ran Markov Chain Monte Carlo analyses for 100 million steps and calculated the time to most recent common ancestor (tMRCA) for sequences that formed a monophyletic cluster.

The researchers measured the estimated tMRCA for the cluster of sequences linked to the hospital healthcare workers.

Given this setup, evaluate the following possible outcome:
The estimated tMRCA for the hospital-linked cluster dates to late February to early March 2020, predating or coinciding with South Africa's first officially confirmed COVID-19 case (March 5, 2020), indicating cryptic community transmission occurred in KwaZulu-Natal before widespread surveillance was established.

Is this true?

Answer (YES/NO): NO